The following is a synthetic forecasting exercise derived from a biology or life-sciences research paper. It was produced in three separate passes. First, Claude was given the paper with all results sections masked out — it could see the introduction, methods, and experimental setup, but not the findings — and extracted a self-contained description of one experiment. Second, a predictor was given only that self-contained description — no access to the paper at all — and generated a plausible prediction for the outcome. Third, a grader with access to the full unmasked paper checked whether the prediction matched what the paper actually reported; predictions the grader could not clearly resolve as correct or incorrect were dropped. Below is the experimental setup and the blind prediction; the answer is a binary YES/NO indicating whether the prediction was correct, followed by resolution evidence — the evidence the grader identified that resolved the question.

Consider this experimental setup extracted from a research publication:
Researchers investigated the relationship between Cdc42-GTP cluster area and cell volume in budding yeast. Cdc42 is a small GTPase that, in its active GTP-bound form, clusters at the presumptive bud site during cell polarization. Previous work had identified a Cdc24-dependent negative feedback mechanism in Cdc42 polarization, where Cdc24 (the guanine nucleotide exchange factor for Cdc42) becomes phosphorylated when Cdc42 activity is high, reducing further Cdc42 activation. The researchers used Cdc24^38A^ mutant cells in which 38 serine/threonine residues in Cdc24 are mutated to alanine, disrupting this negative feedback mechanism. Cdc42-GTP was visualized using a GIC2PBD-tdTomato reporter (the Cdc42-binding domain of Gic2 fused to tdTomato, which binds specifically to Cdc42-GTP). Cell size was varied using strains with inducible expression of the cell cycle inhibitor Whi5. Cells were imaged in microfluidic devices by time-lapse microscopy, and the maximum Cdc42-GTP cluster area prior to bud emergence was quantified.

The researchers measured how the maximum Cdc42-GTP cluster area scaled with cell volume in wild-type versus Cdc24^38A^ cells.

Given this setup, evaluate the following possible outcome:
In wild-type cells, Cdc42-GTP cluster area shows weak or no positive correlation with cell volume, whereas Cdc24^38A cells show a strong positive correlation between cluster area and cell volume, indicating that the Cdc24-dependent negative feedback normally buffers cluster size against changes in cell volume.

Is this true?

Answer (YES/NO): NO